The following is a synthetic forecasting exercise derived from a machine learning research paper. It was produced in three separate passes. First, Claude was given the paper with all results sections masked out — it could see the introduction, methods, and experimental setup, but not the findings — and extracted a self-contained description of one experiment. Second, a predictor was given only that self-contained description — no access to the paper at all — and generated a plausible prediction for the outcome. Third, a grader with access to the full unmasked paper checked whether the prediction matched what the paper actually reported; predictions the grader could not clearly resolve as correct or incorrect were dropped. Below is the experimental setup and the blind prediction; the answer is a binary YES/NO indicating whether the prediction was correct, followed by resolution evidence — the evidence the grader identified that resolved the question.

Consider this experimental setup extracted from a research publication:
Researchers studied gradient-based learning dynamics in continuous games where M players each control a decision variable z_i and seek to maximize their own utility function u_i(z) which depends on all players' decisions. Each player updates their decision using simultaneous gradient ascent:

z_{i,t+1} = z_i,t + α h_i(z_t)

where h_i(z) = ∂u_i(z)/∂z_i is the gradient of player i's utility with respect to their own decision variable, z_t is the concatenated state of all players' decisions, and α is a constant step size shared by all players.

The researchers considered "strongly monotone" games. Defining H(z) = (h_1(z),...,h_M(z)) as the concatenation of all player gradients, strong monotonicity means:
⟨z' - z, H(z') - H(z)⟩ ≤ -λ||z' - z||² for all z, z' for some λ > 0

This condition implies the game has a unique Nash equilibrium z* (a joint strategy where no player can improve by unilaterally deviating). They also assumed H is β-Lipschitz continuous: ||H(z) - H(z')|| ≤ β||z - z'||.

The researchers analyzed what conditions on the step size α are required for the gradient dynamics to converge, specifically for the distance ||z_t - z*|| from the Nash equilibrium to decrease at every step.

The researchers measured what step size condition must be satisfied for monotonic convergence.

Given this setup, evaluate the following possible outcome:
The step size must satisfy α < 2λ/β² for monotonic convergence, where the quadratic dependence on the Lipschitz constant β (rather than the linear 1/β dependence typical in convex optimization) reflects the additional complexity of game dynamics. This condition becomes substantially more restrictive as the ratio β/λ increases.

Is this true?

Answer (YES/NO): YES